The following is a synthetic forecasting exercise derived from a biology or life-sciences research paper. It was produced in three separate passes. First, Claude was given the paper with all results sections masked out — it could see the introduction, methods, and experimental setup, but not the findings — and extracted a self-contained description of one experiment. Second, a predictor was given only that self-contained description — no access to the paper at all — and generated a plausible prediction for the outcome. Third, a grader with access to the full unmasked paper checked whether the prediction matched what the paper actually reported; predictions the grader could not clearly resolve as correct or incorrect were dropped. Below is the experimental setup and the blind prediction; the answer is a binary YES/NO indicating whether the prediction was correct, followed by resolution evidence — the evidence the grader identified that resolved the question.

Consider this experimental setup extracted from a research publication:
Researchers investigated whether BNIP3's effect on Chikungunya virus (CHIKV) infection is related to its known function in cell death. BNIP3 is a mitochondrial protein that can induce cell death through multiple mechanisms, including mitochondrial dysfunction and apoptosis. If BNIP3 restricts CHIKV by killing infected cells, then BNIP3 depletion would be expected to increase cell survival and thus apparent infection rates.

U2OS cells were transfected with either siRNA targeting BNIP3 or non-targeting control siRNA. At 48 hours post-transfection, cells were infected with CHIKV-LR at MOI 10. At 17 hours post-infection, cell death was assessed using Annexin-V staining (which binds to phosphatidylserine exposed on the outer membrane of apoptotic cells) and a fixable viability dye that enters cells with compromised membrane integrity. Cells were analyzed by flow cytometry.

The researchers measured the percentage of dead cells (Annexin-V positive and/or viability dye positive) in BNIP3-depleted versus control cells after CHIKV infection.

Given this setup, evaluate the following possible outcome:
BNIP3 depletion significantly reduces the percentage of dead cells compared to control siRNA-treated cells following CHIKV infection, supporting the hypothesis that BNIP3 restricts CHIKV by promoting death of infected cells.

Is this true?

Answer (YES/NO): NO